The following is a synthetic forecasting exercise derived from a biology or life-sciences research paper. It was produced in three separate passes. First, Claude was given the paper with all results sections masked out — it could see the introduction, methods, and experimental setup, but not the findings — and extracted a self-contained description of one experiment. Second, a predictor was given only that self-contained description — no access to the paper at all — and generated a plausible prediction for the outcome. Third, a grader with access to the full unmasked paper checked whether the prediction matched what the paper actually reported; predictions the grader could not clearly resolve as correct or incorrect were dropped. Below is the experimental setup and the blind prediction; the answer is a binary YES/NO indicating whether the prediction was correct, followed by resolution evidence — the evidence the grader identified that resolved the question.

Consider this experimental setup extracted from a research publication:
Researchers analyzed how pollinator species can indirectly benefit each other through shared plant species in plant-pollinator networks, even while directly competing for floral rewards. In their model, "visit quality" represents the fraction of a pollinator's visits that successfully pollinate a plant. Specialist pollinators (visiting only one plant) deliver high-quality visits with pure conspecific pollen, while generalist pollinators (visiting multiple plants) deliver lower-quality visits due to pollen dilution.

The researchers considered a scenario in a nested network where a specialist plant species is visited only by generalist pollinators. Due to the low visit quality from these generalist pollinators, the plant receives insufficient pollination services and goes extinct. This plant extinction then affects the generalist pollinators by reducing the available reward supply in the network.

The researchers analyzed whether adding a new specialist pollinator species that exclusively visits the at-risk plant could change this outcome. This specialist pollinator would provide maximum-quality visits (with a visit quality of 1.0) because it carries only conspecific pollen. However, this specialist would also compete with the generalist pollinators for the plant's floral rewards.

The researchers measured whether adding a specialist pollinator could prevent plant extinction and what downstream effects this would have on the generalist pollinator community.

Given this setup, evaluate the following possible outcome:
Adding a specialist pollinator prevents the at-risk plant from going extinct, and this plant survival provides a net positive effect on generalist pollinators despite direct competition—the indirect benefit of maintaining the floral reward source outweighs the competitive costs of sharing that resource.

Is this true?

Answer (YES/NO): YES